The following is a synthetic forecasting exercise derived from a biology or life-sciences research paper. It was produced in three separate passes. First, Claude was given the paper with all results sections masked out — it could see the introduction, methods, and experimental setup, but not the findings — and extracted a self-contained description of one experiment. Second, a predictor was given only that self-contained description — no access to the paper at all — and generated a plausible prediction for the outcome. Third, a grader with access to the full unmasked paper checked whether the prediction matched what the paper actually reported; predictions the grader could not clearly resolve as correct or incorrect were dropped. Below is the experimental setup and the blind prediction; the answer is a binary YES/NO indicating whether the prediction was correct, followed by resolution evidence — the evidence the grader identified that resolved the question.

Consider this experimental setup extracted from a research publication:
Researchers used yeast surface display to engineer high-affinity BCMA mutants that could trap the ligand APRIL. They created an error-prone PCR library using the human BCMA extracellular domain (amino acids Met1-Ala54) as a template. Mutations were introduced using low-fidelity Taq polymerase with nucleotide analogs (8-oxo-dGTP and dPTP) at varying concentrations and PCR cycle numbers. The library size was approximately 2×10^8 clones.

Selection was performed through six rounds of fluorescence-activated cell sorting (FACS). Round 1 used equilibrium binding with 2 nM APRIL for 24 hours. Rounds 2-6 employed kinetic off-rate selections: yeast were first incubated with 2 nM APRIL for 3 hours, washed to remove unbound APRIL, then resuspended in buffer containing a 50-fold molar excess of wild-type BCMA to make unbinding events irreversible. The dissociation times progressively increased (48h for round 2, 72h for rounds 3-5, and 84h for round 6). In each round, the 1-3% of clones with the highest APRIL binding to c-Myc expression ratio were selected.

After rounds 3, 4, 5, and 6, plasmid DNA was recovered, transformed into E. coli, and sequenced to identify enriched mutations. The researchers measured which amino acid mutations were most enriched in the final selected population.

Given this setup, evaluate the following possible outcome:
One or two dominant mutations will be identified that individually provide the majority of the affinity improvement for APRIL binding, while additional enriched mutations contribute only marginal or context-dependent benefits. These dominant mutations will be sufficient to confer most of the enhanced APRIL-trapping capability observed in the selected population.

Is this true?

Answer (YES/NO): YES